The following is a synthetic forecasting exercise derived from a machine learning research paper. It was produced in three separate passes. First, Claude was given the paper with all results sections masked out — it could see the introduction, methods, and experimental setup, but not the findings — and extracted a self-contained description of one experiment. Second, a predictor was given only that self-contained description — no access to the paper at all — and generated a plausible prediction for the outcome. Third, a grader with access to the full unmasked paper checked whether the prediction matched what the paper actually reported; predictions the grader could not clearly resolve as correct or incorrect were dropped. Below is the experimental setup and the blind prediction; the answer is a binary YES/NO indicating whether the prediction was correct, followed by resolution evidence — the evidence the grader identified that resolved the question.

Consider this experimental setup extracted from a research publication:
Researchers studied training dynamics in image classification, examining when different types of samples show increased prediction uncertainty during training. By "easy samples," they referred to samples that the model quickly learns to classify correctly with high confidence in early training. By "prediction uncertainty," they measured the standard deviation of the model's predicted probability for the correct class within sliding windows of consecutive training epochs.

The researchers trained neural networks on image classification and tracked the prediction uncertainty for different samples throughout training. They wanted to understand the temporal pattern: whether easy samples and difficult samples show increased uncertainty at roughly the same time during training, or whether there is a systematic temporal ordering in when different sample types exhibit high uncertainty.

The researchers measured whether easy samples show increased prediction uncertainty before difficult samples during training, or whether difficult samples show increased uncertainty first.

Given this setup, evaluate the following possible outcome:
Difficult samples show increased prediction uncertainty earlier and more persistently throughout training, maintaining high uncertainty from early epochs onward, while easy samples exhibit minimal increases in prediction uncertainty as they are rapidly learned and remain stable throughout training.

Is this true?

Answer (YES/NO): NO